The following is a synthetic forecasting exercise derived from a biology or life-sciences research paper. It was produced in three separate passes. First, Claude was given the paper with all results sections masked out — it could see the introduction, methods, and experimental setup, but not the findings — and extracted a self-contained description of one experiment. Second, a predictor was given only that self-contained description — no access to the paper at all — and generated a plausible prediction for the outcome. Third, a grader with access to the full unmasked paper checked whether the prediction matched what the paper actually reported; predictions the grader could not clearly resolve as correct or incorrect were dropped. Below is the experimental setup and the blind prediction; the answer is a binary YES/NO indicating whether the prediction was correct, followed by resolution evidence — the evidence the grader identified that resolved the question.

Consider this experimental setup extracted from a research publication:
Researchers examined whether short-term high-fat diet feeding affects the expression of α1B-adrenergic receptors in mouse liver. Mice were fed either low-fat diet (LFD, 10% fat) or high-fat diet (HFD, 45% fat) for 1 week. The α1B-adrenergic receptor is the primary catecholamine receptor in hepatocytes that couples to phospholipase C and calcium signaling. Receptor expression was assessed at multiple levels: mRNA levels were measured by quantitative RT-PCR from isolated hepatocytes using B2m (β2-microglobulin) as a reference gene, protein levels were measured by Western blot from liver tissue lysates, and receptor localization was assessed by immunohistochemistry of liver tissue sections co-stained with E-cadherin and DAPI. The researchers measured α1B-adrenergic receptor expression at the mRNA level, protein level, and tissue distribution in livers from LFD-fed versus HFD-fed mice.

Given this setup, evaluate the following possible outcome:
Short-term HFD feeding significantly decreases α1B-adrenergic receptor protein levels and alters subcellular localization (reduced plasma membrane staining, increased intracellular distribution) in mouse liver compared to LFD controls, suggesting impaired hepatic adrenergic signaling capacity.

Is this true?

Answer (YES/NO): NO